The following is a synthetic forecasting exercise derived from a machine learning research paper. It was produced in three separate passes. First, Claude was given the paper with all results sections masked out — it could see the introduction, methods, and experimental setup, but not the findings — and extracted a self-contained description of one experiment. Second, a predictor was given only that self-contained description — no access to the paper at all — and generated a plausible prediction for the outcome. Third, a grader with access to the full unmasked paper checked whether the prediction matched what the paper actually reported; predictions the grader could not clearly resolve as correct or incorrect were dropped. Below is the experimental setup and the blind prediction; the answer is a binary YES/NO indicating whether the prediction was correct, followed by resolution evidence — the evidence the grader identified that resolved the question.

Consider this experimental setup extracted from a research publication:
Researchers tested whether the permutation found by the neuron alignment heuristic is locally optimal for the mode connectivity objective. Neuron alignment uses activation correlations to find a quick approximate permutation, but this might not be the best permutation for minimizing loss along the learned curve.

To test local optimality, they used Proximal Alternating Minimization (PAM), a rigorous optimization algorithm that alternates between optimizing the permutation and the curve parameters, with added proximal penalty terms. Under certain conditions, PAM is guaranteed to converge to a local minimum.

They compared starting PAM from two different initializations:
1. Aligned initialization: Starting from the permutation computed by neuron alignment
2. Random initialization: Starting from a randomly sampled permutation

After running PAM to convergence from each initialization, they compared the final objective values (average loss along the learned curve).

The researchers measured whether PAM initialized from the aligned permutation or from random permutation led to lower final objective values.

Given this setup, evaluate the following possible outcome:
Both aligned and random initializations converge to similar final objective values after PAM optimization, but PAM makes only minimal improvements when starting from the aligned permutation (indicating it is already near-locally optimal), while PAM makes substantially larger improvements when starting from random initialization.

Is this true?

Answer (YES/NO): NO